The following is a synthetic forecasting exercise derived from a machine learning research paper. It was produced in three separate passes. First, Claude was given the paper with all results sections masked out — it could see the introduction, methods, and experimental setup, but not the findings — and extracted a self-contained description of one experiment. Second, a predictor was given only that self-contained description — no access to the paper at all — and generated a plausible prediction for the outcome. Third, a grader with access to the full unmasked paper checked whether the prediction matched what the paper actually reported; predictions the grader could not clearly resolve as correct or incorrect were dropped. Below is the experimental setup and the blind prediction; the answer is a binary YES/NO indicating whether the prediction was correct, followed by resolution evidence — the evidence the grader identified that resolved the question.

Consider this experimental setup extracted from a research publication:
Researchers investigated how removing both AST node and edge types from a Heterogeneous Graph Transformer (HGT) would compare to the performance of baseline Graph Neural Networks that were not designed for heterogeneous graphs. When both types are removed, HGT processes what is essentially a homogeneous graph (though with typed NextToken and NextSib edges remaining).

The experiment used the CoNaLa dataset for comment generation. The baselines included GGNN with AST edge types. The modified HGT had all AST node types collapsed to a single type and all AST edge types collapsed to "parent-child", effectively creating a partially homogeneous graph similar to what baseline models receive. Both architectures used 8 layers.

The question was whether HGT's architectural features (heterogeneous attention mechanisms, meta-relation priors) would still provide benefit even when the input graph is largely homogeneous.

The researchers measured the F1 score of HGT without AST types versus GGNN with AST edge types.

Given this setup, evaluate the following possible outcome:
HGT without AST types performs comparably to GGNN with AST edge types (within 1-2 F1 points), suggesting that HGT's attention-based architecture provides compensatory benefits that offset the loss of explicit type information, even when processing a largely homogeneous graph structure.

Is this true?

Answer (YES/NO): NO